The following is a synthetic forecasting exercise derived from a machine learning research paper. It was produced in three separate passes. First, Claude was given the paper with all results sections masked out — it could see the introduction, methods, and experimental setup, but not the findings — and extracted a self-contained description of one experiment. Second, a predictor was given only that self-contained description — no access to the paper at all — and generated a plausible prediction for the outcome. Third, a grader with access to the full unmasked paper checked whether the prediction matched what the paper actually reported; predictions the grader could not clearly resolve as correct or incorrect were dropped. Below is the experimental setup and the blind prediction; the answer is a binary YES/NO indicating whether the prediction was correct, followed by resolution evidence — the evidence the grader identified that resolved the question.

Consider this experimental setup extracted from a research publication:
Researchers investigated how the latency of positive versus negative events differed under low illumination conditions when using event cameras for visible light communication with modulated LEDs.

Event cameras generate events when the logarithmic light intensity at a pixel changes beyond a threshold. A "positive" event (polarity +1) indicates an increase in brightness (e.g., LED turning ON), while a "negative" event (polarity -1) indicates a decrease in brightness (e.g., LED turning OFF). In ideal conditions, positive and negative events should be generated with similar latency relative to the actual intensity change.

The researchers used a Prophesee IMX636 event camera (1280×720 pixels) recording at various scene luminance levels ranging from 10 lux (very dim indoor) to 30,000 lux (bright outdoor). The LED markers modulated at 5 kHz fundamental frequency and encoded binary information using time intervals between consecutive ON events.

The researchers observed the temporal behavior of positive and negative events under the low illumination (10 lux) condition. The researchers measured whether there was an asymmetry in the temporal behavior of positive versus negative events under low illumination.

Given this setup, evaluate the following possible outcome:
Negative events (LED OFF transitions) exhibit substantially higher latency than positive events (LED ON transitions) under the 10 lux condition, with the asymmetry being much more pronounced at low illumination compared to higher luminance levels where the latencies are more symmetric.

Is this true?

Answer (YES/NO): YES